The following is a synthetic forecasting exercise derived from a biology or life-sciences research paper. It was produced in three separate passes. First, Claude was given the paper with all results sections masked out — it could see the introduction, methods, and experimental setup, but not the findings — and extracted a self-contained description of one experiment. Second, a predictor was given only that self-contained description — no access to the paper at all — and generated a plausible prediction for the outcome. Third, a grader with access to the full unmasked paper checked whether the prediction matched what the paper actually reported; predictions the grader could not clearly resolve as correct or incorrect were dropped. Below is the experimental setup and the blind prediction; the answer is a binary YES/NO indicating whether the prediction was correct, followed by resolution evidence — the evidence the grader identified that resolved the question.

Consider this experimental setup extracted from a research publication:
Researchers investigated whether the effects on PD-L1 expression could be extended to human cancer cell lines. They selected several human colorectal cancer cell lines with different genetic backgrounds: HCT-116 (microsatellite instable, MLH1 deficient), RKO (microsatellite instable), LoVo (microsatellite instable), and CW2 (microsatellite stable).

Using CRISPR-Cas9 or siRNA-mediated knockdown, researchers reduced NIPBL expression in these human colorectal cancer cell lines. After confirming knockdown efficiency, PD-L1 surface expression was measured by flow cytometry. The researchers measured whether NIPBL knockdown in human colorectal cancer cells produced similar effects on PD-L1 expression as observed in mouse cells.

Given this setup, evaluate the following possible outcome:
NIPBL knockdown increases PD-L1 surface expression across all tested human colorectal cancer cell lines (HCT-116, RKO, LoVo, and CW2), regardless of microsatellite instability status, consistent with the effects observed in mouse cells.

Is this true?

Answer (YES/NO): YES